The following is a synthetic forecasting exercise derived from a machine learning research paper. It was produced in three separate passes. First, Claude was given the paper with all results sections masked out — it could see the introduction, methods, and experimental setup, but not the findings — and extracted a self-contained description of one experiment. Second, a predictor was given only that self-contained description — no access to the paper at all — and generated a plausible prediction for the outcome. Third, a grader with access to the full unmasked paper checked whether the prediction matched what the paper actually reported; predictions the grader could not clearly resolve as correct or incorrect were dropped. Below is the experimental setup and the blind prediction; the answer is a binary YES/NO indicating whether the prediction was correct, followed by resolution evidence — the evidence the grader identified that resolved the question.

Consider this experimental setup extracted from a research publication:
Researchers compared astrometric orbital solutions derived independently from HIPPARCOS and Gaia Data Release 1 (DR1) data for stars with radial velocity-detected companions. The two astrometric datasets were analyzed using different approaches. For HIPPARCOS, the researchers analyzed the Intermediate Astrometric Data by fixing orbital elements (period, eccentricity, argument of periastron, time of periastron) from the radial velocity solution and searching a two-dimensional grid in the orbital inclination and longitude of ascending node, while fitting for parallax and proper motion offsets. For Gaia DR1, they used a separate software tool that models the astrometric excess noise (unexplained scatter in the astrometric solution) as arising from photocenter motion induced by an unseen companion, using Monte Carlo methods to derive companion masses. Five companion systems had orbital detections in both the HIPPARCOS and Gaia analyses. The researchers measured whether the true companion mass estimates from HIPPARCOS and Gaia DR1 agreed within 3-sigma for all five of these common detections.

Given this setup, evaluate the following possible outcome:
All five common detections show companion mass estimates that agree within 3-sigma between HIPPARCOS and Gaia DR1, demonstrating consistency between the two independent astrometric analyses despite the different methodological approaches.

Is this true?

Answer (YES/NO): NO